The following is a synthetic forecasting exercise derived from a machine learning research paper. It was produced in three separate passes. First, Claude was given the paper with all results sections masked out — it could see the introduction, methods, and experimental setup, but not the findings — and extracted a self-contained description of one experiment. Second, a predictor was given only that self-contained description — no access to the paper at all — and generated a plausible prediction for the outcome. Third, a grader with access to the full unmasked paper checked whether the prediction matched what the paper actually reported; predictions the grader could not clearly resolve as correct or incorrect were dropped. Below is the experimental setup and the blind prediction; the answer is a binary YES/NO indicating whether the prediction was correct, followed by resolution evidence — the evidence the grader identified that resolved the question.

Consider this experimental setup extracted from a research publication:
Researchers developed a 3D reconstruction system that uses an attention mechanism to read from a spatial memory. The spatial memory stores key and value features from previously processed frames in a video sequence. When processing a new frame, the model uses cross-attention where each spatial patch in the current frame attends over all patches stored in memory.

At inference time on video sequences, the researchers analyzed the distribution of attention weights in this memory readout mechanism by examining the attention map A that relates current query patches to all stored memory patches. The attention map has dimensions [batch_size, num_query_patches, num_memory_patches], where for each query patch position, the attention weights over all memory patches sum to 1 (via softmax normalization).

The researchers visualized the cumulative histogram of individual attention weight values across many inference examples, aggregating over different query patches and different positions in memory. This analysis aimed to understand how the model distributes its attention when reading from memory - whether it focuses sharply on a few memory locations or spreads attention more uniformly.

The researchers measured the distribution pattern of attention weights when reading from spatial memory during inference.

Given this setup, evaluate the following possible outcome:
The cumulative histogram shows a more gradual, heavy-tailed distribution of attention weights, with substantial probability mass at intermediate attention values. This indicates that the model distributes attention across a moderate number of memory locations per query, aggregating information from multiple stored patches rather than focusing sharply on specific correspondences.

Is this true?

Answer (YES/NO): NO